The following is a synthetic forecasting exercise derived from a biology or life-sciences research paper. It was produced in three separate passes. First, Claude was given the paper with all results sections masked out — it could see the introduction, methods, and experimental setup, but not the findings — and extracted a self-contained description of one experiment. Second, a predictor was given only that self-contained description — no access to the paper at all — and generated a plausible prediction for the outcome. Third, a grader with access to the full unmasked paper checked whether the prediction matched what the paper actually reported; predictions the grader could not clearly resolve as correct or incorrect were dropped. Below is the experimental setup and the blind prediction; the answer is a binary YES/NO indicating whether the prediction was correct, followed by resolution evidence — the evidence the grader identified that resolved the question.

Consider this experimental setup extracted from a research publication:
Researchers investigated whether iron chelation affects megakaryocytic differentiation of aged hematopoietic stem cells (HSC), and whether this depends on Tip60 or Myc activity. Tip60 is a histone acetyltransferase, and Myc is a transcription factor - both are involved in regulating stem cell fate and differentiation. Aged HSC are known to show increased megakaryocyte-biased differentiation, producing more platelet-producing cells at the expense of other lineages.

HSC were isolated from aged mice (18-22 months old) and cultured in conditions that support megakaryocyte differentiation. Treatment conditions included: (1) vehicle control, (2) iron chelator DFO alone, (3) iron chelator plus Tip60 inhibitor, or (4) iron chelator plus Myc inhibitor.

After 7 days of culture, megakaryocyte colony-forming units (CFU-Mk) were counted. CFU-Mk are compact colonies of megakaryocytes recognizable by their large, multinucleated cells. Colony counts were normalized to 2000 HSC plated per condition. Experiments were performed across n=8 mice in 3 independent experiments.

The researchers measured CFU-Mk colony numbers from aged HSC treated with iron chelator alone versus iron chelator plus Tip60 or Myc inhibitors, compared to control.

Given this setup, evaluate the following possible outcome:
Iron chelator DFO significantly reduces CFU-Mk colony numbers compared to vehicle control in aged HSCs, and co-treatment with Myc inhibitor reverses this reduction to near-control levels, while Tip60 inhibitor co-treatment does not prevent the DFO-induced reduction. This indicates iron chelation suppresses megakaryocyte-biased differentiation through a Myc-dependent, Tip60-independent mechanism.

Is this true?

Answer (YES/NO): NO